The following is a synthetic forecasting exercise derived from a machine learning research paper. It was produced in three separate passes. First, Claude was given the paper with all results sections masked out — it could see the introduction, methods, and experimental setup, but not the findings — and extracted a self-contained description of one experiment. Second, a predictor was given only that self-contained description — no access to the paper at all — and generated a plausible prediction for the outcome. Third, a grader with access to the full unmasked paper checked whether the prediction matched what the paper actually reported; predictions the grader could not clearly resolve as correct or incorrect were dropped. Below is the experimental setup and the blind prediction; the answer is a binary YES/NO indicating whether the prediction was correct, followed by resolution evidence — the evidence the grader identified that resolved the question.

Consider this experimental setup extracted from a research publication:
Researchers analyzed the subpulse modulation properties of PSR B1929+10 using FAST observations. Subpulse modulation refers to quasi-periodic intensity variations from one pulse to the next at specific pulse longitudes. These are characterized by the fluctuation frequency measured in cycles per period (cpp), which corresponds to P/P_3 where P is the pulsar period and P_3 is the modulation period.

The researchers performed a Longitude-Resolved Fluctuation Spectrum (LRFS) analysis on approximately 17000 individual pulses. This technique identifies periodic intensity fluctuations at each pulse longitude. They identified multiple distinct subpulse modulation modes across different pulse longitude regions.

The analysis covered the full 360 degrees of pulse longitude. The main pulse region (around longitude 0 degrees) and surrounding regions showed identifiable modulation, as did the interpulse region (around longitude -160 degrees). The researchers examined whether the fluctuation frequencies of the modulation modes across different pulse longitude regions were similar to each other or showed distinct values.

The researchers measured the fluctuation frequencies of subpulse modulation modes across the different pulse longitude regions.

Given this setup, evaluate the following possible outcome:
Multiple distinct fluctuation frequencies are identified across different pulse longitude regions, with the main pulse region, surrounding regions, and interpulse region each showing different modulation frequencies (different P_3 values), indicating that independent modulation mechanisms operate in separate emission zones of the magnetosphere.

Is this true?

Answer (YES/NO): NO